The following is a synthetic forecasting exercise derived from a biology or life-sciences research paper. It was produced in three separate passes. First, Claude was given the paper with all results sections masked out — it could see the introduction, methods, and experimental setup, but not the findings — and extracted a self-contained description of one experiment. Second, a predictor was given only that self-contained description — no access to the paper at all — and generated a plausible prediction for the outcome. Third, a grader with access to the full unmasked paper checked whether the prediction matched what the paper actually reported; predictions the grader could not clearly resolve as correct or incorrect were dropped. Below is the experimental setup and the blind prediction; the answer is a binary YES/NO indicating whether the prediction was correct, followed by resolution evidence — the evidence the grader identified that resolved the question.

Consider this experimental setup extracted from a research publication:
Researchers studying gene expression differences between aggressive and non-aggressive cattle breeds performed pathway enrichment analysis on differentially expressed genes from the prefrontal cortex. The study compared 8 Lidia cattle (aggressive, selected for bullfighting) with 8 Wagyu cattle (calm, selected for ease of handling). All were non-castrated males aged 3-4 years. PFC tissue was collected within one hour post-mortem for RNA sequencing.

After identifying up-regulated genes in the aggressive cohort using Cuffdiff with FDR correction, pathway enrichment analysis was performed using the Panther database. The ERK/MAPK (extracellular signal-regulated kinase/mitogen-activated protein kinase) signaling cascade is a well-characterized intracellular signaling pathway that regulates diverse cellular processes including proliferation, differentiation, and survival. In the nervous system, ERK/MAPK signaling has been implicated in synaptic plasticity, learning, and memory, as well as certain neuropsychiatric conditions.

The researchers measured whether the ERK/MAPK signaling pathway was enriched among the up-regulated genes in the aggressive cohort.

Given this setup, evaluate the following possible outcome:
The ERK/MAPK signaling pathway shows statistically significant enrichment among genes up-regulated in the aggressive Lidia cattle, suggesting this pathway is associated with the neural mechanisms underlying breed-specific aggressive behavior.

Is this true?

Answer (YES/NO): YES